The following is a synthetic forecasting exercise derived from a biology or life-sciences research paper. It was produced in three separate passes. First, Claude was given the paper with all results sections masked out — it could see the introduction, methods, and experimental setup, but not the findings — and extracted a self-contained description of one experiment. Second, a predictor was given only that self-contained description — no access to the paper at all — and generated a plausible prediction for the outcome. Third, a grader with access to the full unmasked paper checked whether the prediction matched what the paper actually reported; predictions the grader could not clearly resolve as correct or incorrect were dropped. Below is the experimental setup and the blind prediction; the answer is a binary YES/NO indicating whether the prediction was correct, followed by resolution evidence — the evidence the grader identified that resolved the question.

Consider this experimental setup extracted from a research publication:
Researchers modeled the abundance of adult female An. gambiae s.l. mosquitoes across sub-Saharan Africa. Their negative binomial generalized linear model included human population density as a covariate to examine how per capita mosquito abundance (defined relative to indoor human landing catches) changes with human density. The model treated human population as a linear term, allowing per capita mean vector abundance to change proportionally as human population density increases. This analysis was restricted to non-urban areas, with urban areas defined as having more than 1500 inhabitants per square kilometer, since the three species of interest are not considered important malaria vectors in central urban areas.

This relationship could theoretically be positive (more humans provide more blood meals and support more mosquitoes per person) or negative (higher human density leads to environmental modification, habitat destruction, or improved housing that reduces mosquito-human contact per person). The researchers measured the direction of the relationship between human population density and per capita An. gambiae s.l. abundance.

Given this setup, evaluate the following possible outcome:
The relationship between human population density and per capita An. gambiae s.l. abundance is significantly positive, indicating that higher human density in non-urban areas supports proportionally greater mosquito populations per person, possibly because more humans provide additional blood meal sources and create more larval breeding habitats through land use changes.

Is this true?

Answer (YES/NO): NO